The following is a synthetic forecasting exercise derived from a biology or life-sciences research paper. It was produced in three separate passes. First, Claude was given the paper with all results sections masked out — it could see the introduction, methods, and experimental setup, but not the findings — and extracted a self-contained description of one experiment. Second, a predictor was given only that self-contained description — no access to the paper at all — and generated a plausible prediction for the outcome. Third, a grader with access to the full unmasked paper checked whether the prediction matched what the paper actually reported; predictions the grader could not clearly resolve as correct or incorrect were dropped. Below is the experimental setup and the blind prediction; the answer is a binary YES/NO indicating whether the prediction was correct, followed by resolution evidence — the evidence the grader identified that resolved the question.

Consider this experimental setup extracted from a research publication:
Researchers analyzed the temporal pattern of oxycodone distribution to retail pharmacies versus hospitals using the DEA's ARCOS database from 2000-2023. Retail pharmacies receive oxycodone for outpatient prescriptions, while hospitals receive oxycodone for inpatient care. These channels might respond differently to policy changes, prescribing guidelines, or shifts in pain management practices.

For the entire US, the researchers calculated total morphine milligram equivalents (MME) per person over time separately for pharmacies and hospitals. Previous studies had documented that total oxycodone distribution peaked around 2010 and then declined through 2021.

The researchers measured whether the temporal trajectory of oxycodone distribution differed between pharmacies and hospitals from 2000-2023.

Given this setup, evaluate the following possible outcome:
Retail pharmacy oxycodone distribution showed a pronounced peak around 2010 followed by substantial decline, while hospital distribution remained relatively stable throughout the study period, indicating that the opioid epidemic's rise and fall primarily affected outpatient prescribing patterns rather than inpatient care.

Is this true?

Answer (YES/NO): NO